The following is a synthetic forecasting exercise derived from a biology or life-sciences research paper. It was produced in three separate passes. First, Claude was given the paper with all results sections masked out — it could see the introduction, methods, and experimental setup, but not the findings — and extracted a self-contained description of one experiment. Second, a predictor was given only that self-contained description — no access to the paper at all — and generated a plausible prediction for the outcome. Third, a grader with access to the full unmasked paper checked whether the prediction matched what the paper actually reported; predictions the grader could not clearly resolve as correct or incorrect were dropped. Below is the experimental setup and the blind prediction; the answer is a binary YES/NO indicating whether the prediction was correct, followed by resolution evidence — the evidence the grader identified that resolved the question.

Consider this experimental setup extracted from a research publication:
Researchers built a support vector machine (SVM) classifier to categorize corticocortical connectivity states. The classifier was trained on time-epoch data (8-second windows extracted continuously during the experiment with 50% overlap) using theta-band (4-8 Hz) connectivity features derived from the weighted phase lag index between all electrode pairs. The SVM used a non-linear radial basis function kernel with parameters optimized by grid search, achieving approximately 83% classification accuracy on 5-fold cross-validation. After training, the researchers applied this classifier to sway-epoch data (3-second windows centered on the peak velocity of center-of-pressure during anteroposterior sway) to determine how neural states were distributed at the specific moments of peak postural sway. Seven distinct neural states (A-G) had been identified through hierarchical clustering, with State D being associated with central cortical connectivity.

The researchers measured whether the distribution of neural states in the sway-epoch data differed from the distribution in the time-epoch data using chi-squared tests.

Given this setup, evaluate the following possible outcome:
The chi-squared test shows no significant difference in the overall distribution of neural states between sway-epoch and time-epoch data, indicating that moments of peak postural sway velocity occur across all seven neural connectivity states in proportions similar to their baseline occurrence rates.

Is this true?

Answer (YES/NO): NO